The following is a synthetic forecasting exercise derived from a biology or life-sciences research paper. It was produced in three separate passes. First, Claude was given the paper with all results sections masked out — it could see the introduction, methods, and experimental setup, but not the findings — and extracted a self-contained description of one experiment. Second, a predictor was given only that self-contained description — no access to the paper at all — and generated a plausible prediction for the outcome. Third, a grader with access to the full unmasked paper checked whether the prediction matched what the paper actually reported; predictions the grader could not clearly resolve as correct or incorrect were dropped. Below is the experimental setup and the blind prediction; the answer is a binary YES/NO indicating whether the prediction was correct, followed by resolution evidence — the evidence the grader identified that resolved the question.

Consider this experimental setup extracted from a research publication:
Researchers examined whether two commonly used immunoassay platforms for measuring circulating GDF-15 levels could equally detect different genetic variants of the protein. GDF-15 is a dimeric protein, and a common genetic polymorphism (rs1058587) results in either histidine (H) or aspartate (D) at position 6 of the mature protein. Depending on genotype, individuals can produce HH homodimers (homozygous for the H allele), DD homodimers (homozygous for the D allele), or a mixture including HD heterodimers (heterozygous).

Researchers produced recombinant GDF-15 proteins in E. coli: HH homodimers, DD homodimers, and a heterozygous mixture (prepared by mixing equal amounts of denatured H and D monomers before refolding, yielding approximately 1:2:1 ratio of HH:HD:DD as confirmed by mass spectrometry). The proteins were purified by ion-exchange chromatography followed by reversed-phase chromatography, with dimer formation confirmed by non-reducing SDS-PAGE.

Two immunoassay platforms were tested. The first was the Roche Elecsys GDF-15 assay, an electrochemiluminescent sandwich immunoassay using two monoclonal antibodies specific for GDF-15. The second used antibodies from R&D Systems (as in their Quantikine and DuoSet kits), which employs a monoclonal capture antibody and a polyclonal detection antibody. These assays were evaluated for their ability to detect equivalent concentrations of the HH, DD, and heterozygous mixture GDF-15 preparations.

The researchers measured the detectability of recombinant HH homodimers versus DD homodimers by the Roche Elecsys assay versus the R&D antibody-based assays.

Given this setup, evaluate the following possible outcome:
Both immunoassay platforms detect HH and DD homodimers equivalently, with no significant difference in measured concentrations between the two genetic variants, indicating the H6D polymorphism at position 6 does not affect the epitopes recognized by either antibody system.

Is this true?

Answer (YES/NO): NO